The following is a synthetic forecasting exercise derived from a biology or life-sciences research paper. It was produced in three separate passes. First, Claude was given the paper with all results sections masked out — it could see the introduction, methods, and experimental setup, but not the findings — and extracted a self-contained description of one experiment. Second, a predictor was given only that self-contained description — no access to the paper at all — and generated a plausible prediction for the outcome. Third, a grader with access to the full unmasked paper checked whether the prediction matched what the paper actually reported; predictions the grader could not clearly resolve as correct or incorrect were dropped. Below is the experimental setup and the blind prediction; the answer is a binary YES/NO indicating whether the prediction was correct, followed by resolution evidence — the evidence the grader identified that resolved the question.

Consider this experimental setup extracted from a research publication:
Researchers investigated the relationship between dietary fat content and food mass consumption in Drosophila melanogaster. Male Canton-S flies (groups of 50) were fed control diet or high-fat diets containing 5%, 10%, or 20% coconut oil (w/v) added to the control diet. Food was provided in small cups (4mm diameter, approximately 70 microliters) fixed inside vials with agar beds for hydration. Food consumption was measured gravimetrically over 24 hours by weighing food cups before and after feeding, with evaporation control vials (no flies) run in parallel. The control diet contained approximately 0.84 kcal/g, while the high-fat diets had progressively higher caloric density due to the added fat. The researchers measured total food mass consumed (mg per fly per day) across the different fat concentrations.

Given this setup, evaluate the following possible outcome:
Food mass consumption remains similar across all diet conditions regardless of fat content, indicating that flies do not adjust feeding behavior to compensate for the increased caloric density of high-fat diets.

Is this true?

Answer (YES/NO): NO